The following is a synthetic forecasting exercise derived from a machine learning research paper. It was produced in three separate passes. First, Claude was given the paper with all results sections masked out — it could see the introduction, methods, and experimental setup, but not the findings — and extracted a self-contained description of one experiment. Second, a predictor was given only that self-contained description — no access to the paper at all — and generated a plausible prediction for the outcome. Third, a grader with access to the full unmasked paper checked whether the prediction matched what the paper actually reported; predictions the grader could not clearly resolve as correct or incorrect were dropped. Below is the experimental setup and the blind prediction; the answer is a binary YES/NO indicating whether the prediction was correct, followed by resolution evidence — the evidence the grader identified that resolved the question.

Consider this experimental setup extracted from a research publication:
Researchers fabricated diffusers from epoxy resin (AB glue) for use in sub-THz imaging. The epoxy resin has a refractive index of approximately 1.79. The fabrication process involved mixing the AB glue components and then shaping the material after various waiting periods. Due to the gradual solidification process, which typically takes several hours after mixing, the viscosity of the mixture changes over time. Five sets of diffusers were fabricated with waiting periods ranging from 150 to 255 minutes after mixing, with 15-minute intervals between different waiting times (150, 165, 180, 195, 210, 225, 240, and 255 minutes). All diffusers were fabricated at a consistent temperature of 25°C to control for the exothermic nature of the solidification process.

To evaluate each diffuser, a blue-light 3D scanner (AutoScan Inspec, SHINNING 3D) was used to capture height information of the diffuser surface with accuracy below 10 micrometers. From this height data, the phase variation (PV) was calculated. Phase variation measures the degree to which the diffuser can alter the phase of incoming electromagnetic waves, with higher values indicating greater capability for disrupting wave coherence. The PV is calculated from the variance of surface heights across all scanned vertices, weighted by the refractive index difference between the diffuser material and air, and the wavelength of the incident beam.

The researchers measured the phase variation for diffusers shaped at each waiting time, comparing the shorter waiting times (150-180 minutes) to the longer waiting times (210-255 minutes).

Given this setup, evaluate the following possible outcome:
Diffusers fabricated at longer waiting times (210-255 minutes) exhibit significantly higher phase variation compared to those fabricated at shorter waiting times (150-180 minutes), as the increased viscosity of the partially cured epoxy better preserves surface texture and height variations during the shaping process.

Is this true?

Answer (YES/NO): YES